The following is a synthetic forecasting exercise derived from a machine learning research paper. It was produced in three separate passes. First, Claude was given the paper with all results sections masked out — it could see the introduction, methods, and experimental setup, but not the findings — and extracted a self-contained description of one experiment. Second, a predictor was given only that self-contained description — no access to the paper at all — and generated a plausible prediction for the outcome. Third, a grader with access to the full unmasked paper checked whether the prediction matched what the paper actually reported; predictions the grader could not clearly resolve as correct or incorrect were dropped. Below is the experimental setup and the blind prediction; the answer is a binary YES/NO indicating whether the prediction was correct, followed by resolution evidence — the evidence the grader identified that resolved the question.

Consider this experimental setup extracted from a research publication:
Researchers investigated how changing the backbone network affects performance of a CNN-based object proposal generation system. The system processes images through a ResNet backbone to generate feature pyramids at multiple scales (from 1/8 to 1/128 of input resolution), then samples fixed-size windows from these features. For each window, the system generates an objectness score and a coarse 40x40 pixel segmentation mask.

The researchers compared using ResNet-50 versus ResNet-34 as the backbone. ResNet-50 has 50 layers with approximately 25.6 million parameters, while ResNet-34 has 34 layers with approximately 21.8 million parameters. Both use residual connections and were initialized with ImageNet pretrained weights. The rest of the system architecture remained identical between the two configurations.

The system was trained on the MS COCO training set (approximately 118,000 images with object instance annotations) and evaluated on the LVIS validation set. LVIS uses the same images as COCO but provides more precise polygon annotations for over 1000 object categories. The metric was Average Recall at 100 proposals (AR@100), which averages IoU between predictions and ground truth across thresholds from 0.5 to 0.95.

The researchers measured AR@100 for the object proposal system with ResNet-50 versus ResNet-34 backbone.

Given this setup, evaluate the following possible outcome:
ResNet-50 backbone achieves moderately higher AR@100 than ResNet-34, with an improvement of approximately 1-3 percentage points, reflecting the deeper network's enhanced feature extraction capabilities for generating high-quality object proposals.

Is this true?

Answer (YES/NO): NO